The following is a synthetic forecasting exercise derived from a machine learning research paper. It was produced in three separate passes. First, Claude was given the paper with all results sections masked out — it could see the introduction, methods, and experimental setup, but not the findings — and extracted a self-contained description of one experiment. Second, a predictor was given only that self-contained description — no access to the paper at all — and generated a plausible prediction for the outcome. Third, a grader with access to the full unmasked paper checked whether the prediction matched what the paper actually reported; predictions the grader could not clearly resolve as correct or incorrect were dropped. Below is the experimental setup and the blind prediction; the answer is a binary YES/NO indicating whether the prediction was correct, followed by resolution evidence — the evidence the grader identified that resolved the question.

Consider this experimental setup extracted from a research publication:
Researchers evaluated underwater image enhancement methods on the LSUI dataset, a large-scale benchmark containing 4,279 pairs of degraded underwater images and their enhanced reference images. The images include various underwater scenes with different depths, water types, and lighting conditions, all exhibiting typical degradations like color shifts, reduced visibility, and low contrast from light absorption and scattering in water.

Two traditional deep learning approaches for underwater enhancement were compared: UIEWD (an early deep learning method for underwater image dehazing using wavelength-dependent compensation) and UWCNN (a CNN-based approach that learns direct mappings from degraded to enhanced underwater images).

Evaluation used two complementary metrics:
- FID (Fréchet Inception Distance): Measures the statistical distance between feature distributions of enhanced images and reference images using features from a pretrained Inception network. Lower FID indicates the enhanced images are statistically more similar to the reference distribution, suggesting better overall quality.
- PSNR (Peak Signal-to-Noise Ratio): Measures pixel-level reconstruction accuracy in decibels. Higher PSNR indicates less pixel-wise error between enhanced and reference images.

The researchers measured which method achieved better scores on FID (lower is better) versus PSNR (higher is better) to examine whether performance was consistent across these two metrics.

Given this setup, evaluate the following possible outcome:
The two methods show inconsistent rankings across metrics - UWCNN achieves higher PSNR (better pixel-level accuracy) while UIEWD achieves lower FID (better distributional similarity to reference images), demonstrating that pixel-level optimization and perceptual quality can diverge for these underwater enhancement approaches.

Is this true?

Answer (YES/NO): YES